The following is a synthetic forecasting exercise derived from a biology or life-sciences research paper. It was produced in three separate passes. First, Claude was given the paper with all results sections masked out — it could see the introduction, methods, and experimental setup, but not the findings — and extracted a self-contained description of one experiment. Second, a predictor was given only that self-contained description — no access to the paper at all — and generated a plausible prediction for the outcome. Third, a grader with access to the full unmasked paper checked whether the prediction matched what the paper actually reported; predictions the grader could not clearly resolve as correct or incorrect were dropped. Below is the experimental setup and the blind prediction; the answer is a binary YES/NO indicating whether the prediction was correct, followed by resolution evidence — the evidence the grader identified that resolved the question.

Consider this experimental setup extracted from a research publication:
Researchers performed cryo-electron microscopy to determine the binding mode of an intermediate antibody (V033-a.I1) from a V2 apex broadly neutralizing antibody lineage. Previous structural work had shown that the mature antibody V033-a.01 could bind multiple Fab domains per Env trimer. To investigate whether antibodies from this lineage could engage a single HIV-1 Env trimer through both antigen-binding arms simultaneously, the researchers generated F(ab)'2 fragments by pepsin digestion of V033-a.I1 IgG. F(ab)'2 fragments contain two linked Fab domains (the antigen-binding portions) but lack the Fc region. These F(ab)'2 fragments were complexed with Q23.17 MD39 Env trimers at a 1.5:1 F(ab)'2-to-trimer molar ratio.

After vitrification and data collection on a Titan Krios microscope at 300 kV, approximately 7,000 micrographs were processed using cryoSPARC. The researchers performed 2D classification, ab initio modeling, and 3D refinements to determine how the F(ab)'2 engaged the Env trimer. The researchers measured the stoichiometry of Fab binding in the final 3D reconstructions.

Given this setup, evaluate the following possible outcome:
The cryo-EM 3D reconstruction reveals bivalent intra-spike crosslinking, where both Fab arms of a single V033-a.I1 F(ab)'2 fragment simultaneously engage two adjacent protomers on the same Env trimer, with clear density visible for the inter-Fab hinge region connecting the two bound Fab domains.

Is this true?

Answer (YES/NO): NO